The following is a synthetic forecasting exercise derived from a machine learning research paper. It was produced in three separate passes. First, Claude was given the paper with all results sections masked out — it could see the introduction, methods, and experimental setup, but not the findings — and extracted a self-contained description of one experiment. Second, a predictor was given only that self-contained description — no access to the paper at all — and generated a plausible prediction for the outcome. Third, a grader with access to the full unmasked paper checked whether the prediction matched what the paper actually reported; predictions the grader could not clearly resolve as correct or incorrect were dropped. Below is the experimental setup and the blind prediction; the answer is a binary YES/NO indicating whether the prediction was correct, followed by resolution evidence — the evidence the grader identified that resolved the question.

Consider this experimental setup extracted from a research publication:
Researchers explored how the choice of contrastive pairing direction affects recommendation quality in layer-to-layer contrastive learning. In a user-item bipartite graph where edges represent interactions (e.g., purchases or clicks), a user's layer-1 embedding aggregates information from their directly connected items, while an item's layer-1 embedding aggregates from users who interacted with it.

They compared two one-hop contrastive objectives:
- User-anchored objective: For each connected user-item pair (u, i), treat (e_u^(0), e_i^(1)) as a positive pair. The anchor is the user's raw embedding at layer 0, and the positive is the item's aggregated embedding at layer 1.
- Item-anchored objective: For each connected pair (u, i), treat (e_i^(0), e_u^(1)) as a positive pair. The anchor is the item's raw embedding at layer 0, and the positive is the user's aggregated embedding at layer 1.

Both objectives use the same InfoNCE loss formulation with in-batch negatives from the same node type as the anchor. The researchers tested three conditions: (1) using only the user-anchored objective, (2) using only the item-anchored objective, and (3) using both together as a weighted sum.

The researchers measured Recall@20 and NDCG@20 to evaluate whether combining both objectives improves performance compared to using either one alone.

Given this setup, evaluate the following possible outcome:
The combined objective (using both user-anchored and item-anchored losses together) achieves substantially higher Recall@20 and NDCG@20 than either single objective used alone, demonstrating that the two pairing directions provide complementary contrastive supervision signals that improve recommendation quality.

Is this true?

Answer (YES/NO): NO